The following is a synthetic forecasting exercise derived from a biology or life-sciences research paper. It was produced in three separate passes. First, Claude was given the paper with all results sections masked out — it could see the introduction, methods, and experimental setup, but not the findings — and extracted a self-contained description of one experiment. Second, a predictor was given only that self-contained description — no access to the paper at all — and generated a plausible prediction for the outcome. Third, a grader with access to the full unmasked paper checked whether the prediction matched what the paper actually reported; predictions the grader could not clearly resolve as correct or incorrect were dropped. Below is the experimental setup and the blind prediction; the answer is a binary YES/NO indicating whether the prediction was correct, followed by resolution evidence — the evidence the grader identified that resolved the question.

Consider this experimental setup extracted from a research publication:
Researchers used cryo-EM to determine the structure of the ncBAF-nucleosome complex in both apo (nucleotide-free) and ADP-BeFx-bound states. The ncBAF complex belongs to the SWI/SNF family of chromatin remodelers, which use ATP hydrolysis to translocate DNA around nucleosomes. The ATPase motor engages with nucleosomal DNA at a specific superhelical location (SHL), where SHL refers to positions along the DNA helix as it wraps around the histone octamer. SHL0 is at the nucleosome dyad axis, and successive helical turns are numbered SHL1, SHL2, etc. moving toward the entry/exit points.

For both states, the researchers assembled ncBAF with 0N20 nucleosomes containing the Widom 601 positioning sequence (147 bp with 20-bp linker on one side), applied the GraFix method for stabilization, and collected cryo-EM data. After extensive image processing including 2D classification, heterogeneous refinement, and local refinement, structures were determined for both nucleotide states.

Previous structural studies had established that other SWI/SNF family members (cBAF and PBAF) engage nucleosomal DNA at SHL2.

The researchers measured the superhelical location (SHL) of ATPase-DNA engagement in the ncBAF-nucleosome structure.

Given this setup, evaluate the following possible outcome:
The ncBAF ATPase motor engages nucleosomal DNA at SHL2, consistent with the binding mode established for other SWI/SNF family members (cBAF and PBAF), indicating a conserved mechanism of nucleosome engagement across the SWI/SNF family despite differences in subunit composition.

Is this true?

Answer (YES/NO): YES